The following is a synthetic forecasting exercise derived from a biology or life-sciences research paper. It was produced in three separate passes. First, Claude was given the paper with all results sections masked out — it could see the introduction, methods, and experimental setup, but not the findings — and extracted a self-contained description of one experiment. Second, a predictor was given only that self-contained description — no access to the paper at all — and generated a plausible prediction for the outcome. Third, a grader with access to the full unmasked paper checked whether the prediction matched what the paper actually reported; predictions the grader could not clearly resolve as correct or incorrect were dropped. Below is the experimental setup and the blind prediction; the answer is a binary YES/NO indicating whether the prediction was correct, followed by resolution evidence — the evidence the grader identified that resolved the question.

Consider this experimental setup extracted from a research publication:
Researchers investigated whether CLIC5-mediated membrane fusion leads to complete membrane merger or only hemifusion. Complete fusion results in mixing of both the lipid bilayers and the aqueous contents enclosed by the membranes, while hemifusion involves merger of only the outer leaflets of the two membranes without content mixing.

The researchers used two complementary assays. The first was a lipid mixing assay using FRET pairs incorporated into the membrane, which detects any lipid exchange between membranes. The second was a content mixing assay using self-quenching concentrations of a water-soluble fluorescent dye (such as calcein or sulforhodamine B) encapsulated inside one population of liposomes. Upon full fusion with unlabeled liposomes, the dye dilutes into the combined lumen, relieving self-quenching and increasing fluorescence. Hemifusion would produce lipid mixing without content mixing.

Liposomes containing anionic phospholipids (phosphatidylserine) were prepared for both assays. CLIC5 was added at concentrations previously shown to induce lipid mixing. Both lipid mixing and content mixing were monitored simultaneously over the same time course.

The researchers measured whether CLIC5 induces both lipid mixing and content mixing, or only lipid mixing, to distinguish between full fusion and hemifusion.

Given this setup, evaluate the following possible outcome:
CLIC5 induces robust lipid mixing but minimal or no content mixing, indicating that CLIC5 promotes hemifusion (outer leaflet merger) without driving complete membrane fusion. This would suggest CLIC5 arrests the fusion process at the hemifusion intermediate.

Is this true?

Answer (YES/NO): NO